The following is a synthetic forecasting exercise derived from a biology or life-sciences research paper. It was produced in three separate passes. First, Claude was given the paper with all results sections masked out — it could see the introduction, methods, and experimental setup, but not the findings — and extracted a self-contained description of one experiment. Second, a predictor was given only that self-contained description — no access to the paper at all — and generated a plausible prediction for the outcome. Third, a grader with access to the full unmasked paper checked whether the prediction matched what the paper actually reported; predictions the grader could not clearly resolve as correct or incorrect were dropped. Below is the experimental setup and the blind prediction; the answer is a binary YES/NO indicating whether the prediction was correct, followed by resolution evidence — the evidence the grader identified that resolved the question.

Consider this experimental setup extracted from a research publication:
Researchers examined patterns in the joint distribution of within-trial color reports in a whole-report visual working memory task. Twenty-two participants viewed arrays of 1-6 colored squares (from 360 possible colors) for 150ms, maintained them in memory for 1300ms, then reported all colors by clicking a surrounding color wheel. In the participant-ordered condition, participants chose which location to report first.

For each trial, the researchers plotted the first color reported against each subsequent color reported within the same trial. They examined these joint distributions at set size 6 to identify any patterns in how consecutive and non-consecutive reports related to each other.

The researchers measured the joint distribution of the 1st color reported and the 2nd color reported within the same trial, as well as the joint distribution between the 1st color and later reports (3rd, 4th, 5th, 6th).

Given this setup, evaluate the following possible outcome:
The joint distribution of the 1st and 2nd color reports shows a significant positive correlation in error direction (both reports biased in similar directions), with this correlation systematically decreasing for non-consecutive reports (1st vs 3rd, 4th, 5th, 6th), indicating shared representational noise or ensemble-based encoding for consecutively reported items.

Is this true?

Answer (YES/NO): NO